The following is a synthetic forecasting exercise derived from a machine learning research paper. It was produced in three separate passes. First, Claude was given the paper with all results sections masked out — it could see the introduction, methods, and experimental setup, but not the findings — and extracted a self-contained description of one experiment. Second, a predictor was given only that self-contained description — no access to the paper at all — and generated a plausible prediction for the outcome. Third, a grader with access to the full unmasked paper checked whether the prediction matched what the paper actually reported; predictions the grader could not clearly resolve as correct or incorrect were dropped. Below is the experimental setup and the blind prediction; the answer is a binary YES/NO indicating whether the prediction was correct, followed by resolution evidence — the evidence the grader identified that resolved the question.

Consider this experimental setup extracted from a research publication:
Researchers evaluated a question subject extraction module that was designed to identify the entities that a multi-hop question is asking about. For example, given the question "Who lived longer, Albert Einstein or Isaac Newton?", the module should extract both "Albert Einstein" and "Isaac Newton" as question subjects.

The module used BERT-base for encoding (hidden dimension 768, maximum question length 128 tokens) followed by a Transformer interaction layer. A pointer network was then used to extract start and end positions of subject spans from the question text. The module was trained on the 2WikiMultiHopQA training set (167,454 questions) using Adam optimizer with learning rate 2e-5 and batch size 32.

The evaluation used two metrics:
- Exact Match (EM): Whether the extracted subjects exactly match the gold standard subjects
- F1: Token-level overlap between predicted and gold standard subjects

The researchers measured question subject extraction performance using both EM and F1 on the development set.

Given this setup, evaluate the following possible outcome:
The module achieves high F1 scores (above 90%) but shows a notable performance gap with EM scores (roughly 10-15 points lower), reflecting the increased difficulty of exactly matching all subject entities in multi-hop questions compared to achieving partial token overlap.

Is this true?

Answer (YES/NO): NO